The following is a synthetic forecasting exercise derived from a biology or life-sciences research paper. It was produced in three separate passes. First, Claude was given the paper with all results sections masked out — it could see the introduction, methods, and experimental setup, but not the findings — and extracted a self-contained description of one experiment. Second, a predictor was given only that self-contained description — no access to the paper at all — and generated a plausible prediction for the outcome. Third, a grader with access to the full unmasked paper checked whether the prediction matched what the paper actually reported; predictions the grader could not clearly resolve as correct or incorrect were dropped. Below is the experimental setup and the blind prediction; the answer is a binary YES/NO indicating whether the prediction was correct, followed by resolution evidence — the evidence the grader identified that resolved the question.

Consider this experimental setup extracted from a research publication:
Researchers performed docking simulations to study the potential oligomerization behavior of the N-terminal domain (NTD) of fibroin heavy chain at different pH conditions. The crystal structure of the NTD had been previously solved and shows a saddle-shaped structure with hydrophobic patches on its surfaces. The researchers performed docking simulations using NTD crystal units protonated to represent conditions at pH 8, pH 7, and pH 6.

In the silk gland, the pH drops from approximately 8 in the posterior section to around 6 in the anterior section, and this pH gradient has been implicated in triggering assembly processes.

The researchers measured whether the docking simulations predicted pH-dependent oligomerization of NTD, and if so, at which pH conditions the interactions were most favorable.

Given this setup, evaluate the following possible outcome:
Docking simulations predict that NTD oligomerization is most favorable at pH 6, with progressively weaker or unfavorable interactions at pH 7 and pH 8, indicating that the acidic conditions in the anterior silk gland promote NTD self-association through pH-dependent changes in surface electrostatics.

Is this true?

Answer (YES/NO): YES